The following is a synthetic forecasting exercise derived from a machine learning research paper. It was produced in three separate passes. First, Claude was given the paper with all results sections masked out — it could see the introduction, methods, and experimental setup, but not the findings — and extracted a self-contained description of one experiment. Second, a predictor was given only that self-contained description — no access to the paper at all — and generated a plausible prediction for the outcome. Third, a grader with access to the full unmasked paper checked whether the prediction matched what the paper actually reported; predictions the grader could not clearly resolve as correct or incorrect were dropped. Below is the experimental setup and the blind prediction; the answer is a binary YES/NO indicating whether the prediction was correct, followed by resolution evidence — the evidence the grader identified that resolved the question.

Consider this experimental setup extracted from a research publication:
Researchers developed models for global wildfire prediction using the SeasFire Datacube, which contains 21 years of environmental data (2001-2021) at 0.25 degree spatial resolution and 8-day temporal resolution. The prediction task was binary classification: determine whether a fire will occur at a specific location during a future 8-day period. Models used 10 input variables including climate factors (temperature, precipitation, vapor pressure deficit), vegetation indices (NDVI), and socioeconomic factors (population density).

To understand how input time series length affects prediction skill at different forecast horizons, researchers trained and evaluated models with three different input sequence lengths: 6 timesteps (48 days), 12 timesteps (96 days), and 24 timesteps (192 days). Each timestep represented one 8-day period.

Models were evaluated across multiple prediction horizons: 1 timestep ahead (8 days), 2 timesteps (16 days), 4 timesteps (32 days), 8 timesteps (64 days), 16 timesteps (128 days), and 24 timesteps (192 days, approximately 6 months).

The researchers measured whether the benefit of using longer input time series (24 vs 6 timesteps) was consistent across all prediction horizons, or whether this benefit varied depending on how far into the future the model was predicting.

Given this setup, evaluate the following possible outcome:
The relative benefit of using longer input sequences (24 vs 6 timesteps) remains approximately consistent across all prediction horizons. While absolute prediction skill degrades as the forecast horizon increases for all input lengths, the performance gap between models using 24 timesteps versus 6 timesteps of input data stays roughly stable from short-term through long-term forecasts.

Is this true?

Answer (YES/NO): NO